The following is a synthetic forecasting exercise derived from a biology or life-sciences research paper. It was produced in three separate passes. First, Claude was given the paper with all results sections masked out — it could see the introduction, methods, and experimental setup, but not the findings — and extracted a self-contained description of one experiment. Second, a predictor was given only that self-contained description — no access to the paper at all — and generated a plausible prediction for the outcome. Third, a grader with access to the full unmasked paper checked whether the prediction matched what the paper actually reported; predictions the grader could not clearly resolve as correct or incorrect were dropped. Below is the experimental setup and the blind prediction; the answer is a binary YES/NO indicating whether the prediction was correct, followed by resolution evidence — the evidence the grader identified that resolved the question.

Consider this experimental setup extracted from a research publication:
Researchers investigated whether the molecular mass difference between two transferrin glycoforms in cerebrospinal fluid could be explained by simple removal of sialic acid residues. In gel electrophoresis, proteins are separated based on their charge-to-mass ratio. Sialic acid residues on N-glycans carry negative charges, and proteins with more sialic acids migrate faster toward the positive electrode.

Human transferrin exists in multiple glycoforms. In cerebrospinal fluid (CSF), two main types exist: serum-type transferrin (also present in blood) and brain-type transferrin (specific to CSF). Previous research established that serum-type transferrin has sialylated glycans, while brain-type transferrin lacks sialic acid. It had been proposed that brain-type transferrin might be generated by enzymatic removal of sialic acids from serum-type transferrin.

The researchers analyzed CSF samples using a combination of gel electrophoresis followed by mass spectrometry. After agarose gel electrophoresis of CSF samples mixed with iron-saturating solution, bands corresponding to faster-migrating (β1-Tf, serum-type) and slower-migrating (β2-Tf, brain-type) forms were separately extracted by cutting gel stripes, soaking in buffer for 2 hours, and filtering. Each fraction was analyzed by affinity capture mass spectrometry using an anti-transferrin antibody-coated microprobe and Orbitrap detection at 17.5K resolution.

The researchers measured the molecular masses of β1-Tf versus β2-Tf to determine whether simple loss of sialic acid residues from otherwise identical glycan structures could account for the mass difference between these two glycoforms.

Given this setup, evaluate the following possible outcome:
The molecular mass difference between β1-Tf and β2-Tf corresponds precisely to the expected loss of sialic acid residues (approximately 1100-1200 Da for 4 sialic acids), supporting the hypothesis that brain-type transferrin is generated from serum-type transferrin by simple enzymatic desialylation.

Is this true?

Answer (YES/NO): NO